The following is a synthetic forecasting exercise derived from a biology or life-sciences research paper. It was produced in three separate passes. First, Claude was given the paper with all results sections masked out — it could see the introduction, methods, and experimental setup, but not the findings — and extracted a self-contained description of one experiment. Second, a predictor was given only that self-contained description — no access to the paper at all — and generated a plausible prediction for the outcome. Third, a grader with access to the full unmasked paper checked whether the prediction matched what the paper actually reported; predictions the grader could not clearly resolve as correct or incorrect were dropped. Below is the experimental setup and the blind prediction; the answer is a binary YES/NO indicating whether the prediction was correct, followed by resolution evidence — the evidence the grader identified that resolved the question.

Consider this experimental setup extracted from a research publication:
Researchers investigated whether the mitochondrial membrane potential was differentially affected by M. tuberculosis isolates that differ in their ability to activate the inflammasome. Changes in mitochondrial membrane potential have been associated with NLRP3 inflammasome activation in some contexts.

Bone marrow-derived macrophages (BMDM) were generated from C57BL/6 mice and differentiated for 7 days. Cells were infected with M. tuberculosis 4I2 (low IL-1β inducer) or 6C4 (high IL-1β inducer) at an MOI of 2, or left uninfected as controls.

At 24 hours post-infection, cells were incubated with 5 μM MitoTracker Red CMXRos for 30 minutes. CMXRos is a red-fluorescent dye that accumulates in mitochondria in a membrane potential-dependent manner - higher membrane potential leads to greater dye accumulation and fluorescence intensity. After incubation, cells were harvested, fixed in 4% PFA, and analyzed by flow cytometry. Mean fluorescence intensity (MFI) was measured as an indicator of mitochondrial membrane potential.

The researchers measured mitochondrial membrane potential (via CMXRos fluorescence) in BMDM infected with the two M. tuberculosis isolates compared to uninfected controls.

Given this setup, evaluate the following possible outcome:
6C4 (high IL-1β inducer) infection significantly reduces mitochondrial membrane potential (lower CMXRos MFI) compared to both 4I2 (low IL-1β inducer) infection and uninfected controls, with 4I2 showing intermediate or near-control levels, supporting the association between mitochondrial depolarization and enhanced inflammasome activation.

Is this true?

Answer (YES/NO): NO